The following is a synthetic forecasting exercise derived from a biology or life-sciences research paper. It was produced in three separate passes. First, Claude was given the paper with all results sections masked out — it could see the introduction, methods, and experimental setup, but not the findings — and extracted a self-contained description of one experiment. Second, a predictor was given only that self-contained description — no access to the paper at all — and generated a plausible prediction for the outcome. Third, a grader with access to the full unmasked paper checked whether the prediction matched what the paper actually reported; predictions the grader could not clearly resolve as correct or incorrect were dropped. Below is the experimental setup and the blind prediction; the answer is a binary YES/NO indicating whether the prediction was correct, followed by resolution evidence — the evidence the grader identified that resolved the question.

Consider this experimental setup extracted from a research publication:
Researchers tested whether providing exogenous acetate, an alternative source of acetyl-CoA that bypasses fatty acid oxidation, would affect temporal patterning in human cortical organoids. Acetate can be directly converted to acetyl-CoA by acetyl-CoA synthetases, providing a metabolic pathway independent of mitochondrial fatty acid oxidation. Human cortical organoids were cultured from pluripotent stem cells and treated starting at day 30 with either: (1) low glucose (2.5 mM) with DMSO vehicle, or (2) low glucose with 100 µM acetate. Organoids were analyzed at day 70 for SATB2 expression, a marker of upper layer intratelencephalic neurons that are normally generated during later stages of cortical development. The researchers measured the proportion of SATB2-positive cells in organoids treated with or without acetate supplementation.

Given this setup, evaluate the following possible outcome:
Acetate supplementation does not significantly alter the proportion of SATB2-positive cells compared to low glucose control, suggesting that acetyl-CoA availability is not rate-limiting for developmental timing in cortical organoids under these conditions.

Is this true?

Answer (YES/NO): NO